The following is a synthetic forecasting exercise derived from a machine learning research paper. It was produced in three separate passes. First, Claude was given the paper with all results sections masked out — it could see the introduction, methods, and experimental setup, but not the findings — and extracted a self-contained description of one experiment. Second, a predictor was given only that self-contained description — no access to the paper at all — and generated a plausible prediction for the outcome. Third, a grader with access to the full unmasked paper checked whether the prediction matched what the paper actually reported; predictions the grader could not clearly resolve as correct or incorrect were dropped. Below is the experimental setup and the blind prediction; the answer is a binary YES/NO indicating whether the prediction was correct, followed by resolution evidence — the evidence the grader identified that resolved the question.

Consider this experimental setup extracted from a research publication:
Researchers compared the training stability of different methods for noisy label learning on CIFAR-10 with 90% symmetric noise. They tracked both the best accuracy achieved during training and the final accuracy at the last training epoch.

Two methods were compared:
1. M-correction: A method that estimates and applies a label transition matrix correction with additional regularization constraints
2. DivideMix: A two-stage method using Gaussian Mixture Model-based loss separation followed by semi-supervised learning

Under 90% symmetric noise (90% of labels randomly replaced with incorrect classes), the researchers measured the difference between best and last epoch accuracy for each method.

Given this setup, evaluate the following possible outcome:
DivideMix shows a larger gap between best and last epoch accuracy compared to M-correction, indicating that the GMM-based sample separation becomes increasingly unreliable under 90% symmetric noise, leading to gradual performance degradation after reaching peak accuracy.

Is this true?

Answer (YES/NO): YES